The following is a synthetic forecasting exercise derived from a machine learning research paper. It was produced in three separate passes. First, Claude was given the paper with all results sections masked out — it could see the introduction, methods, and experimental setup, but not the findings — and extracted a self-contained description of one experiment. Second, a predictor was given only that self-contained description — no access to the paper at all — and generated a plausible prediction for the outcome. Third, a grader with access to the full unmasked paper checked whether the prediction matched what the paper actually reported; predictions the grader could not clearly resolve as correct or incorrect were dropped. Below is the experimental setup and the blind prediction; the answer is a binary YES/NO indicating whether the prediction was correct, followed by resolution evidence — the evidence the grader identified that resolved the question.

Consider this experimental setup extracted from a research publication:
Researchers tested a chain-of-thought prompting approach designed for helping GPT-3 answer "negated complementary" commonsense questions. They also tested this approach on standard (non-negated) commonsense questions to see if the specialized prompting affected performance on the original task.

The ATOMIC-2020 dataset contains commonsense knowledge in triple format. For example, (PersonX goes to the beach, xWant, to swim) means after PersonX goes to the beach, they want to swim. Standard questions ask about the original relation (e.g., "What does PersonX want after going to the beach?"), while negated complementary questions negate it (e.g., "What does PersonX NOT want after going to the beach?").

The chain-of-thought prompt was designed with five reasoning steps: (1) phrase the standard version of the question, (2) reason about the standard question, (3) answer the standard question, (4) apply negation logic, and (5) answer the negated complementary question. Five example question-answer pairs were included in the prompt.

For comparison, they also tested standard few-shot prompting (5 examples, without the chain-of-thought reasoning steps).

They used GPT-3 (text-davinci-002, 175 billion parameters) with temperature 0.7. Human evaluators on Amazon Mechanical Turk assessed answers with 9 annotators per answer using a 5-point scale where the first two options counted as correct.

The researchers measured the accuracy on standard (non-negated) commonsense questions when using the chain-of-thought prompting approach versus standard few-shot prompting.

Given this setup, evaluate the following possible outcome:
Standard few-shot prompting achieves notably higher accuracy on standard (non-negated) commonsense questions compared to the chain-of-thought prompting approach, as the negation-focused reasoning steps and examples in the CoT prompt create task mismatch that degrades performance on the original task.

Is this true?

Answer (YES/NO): NO